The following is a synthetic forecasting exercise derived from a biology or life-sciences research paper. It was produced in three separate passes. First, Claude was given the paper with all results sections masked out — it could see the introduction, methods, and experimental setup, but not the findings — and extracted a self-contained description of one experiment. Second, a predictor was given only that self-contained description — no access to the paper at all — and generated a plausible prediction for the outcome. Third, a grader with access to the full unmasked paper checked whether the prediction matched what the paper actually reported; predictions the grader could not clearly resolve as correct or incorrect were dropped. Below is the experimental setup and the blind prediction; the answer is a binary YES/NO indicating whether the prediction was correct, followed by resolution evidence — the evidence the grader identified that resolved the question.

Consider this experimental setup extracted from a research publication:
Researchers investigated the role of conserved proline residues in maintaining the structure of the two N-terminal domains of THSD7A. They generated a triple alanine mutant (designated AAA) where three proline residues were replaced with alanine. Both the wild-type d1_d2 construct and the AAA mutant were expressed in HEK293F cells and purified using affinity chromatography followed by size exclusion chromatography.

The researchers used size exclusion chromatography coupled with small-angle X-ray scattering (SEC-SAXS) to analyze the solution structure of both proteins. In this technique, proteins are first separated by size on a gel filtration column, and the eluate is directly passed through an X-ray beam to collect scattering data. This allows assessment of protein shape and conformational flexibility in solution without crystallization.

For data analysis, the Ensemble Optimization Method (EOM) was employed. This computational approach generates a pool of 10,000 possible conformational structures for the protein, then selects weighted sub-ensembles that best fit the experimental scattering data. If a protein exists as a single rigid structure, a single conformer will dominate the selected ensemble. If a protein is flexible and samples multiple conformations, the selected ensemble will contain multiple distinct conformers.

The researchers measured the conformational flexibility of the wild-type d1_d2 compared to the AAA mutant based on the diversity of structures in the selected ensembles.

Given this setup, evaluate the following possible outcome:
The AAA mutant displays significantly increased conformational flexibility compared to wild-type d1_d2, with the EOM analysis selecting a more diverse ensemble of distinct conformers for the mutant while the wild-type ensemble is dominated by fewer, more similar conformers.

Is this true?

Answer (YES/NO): YES